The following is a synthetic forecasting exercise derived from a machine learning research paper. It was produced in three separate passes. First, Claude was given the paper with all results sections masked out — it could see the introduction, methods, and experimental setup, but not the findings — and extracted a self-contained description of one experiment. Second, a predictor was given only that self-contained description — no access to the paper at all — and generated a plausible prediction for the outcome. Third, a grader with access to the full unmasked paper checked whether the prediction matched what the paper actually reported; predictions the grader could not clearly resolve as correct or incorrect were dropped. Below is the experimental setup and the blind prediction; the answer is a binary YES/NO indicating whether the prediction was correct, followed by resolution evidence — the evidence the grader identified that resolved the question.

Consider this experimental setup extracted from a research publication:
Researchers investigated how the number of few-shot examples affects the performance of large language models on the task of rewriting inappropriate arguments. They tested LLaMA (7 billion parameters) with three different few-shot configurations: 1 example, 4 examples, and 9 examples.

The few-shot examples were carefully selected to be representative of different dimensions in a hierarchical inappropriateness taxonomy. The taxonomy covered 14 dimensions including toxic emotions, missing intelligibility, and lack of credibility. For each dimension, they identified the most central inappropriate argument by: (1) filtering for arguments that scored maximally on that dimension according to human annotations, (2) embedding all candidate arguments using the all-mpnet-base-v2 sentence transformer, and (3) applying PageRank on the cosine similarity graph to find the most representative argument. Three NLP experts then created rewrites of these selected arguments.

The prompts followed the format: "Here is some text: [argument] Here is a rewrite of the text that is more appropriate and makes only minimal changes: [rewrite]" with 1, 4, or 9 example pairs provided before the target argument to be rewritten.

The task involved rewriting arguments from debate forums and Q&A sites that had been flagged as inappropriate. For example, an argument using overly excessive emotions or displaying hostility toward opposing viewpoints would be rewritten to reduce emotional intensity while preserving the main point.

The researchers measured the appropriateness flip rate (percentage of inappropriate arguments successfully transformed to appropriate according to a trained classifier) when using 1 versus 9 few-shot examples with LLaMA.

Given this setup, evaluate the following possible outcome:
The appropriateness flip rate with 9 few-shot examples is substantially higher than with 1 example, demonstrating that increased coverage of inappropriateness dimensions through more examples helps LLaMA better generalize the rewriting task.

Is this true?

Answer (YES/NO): NO